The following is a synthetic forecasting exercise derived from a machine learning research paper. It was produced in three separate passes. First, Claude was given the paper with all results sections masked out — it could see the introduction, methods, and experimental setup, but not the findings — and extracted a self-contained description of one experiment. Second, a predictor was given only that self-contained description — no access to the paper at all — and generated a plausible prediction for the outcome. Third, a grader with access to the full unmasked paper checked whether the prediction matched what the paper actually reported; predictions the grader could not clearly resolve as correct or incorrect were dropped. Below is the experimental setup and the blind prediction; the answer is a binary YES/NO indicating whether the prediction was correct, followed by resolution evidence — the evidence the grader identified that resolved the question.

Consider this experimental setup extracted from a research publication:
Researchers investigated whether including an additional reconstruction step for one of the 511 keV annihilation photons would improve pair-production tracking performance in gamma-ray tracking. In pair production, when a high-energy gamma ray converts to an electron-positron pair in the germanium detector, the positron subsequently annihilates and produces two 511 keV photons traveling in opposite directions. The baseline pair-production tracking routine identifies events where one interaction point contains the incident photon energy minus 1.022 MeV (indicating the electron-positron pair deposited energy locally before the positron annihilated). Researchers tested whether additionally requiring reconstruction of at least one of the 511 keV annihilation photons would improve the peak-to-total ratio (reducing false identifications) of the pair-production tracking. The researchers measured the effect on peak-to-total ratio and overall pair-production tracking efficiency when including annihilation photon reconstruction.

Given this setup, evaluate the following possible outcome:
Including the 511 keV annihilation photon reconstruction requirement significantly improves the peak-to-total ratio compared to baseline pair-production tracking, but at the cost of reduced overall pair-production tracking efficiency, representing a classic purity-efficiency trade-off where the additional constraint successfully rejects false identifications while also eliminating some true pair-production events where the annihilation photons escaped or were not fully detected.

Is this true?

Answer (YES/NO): NO